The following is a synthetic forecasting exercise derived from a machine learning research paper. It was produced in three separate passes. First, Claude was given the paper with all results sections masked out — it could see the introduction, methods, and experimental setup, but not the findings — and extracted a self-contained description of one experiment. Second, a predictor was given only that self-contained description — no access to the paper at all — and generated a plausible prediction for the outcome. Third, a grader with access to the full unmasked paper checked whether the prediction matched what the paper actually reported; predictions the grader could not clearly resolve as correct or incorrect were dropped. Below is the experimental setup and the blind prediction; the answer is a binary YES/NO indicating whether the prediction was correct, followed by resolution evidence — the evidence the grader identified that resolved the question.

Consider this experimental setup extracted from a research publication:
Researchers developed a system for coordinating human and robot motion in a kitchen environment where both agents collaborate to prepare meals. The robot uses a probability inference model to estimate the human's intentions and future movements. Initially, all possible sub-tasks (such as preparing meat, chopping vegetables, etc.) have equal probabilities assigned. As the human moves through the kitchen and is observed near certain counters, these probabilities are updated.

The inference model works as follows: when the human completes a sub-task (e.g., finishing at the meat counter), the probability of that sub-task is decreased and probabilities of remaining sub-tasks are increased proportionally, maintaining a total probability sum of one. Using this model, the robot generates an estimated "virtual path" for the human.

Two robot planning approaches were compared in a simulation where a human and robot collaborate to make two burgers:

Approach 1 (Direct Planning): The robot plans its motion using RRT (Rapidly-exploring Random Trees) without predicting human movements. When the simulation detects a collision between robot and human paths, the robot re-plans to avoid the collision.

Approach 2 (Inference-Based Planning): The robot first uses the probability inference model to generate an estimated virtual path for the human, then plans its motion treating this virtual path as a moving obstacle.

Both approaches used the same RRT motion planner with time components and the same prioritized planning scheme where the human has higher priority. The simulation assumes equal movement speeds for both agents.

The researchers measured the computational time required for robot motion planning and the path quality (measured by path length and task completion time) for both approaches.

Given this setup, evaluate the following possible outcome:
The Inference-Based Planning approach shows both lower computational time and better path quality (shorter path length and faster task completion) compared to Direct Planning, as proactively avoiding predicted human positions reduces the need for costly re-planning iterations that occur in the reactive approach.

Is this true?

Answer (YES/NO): NO